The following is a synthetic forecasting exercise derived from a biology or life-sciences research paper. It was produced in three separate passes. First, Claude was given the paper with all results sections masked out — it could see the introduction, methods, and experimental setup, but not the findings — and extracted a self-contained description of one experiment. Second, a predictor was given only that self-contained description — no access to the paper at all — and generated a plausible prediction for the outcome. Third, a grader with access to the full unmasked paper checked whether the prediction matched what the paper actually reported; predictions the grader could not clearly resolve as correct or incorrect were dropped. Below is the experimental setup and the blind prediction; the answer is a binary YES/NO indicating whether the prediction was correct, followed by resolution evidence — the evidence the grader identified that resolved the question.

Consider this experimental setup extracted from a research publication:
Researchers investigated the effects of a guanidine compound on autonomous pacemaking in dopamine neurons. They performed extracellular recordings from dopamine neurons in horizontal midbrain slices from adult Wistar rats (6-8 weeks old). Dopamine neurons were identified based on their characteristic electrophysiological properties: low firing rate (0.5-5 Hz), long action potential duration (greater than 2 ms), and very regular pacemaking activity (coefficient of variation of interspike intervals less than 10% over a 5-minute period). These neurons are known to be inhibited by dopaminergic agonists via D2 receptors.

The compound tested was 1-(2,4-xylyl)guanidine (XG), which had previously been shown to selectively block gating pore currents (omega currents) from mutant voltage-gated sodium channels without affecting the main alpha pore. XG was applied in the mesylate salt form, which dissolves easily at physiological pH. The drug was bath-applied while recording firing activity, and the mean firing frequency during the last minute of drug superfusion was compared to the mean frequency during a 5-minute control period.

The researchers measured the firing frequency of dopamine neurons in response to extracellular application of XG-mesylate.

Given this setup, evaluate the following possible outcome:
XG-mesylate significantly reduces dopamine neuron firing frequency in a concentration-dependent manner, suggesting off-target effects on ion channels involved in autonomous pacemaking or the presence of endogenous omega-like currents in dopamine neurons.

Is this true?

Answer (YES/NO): YES